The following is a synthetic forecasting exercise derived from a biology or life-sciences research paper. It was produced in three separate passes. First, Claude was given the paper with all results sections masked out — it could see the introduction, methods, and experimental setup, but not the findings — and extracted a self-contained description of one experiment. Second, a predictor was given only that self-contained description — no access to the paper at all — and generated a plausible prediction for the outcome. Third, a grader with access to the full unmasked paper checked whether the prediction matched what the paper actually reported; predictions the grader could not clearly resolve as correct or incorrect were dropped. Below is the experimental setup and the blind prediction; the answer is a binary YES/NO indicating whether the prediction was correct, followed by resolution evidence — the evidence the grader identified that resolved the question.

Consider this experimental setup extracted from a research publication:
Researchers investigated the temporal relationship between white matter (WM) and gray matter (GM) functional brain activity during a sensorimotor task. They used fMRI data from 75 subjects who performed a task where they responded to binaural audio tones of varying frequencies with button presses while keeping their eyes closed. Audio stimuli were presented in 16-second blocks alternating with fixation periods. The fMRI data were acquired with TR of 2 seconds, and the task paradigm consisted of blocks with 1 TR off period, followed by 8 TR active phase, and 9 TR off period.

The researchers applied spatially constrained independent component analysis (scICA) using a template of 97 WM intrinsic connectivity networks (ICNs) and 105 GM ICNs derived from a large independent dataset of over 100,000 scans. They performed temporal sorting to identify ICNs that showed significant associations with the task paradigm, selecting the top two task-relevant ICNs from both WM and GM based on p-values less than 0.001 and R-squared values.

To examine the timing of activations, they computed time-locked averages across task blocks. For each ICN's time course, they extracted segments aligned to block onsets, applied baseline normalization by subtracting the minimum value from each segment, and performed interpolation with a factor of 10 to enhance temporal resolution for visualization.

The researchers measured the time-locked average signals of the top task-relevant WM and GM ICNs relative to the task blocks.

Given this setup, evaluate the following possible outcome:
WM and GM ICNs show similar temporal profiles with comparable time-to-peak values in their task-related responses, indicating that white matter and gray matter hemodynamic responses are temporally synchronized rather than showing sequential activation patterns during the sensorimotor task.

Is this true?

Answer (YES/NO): NO